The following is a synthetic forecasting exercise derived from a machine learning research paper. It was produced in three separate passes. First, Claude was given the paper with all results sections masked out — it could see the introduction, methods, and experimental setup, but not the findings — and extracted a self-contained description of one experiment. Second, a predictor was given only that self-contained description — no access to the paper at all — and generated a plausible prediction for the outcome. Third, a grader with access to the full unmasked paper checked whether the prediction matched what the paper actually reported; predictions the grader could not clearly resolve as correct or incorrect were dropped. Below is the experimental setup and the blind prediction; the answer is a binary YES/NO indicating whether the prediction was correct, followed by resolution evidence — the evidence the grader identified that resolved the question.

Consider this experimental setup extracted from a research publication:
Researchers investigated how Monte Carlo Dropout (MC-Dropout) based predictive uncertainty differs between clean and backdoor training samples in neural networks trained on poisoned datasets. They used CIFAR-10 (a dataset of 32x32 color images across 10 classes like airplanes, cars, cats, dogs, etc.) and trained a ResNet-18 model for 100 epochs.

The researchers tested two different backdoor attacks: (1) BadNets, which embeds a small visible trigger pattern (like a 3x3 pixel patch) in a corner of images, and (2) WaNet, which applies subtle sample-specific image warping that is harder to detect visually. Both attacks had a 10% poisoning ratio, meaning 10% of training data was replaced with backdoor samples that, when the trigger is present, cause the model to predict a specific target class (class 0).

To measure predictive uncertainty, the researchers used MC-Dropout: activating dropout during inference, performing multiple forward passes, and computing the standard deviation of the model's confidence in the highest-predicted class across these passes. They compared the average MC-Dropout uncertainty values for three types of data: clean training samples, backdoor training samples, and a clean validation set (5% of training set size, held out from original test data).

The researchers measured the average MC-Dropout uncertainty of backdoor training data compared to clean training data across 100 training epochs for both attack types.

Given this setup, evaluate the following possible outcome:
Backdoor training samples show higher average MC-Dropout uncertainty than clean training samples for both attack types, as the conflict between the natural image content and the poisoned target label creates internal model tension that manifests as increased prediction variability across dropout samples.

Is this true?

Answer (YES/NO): NO